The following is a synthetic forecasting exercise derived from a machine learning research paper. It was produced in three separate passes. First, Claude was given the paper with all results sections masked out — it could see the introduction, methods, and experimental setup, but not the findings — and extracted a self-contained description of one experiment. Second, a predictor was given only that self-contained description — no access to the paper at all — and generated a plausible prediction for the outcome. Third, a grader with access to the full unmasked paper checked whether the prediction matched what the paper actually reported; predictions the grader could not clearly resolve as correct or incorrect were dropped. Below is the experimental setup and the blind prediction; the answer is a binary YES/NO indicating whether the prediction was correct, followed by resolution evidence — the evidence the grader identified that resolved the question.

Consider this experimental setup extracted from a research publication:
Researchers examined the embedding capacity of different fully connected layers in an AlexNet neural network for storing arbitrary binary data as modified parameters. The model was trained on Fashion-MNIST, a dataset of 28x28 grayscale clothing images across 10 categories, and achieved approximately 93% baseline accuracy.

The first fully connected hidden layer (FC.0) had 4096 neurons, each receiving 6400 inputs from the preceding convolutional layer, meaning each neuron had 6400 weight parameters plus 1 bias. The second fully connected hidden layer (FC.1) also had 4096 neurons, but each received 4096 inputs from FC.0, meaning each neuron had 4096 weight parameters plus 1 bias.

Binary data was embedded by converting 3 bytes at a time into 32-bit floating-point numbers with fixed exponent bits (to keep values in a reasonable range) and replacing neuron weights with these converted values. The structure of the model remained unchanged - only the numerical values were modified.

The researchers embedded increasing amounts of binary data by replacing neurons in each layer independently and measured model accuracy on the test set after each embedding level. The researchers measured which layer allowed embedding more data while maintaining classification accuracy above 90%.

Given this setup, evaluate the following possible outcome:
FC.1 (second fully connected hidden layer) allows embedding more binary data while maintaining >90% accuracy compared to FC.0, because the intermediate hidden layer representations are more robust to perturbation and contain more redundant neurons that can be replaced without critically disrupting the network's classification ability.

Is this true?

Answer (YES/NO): YES